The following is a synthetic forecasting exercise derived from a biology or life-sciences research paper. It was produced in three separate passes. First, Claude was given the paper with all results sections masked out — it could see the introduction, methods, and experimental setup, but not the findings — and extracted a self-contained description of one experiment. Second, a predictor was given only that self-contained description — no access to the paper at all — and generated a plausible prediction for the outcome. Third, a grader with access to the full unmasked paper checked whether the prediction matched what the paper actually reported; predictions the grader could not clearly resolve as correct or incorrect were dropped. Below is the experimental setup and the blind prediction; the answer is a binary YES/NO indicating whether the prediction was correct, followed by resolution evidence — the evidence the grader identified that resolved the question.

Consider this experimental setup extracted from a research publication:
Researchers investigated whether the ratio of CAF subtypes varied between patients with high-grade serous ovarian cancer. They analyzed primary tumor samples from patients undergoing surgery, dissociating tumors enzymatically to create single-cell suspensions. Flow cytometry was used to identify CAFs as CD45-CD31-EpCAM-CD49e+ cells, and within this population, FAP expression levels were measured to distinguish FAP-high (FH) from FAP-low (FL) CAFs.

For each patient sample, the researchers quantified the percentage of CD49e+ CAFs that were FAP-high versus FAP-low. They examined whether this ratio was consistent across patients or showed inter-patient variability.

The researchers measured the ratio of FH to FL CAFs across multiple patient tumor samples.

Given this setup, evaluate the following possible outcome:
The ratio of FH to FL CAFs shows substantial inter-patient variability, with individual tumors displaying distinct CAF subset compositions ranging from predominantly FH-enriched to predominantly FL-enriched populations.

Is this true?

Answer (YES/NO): YES